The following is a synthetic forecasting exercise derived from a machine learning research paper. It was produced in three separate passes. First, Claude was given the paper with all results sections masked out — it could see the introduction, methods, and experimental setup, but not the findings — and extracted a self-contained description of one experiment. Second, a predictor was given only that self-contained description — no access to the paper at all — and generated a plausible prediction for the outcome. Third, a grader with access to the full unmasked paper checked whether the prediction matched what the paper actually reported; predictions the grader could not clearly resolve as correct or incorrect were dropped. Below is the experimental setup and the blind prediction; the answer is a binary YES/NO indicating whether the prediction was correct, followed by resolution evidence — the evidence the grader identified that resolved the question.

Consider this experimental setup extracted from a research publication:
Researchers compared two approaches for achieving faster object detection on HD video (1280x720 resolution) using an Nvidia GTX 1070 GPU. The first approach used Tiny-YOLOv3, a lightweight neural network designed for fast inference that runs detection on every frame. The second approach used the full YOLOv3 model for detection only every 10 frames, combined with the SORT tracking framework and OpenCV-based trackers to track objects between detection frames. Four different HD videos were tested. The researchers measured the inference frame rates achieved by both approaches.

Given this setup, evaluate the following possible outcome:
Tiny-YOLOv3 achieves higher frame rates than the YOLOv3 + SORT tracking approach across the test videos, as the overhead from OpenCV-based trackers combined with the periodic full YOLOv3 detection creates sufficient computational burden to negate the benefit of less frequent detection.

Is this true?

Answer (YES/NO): NO